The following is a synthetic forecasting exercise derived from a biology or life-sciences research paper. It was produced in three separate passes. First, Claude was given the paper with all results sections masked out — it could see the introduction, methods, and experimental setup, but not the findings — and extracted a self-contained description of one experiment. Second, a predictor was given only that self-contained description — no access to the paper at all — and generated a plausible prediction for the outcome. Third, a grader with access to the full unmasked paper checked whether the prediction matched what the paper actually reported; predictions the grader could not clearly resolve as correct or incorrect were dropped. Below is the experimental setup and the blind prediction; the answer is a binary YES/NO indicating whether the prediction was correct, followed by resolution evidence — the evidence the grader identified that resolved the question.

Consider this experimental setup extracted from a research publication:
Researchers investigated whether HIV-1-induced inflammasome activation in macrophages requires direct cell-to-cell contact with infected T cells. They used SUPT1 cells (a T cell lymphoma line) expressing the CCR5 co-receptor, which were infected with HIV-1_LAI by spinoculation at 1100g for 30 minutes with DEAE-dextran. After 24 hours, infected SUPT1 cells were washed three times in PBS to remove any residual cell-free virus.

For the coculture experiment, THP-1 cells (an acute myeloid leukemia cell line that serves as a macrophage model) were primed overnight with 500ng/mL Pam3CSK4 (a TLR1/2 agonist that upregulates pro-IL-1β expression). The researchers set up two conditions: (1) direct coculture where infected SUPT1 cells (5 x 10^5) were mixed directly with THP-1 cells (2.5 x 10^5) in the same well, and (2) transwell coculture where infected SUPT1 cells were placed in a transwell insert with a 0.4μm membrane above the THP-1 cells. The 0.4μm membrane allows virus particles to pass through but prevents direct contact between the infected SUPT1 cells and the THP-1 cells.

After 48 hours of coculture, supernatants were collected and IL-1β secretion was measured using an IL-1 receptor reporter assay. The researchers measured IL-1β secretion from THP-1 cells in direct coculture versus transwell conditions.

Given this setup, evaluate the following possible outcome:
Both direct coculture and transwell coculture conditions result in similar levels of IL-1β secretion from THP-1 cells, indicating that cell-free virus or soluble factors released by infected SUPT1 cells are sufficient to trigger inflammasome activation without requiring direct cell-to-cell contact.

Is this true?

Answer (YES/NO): NO